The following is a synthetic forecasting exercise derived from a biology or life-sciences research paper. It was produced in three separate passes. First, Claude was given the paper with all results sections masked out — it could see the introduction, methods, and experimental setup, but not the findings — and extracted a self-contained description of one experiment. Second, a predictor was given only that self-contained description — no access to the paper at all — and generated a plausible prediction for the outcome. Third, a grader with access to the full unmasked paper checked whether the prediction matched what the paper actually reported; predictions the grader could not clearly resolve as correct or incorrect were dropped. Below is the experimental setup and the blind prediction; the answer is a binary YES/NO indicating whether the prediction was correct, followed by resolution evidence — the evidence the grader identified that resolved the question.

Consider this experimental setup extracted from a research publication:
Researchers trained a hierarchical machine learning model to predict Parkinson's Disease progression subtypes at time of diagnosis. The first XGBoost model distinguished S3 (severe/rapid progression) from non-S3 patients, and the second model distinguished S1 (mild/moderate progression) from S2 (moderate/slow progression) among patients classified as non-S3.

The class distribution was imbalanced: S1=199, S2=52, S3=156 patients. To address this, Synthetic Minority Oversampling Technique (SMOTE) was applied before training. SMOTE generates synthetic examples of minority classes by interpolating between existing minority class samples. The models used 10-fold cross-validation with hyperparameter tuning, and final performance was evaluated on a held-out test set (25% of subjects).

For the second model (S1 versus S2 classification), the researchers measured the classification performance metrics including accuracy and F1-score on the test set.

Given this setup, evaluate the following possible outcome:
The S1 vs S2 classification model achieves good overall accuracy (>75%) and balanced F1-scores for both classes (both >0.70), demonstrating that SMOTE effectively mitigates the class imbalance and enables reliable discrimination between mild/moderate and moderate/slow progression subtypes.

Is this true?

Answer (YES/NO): NO